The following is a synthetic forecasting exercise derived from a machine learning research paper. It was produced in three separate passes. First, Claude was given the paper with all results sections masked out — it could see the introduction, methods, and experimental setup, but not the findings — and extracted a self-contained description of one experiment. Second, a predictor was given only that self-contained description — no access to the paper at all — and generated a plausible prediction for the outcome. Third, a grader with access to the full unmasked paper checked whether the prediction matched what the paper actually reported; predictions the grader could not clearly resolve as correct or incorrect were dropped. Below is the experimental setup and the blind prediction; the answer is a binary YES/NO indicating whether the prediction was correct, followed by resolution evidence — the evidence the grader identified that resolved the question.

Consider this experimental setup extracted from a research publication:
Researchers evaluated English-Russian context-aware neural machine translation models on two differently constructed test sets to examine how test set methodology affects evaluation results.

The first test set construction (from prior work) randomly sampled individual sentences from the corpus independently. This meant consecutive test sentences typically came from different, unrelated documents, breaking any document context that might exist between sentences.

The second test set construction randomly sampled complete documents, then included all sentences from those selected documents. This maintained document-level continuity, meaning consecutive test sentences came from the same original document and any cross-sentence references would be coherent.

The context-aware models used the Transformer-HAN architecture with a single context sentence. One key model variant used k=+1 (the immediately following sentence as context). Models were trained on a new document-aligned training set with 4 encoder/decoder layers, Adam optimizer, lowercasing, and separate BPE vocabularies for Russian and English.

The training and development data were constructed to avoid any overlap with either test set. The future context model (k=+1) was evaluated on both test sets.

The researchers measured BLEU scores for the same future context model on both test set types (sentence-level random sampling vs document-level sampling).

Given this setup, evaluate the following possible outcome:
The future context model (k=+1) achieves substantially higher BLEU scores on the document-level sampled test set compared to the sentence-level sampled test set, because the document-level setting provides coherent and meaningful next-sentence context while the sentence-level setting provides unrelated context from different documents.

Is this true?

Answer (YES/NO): NO